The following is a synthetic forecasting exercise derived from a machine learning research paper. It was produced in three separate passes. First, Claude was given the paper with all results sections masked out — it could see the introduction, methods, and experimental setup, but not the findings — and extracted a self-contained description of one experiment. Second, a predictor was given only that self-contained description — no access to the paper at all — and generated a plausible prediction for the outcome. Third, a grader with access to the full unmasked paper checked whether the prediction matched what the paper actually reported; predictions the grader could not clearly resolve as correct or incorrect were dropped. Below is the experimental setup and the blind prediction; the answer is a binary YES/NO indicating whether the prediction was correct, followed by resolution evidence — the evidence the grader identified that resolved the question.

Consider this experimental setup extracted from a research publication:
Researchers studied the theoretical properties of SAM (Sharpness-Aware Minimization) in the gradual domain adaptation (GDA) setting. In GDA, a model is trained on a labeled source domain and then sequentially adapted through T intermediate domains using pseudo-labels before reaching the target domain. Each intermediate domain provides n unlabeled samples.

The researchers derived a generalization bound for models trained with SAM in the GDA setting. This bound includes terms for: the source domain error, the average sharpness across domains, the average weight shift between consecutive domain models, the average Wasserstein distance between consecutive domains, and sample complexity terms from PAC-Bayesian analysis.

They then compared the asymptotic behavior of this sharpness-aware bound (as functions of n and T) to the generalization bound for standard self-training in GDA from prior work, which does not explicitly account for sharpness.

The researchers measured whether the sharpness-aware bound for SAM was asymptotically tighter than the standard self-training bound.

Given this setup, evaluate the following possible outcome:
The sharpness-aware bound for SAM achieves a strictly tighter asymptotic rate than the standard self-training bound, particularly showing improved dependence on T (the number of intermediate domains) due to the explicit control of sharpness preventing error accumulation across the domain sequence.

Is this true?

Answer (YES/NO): NO